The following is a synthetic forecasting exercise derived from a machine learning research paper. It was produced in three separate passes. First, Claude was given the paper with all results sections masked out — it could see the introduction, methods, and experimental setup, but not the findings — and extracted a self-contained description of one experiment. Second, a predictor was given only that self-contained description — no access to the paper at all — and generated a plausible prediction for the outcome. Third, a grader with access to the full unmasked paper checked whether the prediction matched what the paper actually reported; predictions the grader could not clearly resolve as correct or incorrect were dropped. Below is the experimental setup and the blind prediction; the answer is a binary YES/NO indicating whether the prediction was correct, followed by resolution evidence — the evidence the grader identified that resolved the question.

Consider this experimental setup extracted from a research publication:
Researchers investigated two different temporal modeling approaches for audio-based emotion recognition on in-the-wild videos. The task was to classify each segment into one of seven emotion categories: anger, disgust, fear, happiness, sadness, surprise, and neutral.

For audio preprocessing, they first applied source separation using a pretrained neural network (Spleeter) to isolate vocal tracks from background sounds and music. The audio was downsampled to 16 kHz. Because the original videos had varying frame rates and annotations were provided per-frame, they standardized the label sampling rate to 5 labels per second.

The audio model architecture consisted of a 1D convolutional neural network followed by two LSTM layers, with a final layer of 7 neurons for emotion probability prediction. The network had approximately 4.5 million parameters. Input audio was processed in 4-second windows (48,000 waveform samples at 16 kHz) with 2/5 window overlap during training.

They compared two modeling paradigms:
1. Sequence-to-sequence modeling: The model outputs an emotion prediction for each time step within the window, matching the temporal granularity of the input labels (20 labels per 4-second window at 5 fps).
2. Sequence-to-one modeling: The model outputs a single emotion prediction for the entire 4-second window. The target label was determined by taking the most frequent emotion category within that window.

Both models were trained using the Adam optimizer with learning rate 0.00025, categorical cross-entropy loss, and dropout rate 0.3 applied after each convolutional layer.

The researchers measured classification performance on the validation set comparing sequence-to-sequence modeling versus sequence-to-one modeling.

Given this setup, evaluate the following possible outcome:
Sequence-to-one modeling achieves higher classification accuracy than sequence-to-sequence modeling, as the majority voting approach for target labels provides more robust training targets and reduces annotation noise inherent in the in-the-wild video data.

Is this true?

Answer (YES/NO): YES